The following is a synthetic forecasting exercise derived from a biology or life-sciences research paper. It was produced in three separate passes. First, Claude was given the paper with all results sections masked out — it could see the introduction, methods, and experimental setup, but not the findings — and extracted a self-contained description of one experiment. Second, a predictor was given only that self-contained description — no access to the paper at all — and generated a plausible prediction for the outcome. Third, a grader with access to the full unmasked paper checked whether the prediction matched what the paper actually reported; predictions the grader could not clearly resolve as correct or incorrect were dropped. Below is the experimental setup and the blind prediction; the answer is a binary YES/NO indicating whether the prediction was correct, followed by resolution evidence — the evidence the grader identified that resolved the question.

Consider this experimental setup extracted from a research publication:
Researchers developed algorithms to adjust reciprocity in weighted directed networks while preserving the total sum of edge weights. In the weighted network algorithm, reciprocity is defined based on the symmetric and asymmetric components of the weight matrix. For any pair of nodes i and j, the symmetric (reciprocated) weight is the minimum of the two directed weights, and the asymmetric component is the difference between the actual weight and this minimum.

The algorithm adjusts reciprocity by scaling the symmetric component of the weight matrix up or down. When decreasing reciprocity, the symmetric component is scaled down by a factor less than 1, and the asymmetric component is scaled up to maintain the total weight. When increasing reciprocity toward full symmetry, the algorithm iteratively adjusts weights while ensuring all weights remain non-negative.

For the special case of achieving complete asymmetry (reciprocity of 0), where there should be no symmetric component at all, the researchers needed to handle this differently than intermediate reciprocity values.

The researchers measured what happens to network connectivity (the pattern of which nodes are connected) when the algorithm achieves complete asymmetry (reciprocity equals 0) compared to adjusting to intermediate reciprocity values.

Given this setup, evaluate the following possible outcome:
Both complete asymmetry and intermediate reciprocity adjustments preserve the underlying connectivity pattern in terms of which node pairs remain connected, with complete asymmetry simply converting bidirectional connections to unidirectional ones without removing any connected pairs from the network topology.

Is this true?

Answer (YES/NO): NO